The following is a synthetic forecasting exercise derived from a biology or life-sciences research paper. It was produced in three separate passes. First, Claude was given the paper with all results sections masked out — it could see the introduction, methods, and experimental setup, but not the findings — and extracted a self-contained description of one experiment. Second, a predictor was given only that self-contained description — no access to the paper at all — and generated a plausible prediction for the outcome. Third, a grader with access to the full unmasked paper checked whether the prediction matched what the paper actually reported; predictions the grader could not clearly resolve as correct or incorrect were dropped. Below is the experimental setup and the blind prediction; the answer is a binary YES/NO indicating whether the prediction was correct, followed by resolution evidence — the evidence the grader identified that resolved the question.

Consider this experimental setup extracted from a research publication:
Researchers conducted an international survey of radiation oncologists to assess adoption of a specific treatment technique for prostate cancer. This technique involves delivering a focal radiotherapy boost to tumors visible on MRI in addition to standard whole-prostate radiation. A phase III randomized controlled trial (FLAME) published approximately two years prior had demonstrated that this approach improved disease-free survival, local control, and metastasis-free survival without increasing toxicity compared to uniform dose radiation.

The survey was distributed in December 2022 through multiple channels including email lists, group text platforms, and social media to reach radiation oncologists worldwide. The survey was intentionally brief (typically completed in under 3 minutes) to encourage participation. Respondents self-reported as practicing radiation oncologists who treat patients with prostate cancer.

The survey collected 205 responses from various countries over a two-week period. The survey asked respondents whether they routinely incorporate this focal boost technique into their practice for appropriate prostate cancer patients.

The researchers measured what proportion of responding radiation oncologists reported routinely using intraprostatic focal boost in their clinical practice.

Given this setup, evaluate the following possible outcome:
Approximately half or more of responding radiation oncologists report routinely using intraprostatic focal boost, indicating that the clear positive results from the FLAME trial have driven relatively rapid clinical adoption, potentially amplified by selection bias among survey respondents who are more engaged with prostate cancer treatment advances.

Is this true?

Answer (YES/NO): NO